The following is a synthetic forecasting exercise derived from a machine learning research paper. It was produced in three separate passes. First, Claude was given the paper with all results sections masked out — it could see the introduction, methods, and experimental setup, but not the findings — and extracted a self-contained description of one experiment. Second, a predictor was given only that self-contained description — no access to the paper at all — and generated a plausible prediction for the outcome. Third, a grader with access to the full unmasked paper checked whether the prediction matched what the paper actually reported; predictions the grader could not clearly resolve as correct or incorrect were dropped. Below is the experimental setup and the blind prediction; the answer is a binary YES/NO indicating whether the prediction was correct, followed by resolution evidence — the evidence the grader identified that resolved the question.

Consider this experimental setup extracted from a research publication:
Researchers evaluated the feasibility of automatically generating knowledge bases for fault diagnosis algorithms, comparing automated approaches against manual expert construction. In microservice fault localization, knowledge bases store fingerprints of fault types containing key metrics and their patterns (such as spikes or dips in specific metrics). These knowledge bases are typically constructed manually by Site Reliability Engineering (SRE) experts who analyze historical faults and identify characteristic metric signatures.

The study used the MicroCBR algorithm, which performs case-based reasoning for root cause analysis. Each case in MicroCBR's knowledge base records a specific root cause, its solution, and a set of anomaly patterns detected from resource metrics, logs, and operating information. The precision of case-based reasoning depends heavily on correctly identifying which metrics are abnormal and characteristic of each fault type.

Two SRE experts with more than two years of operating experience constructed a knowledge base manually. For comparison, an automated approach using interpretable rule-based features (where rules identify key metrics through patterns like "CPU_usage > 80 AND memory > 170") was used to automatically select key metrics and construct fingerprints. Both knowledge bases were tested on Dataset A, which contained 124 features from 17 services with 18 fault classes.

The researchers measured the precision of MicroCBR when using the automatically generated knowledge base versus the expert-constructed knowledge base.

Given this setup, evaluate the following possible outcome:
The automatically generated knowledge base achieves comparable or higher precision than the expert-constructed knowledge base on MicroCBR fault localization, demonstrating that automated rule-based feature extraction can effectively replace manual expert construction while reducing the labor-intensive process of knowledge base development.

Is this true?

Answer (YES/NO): YES